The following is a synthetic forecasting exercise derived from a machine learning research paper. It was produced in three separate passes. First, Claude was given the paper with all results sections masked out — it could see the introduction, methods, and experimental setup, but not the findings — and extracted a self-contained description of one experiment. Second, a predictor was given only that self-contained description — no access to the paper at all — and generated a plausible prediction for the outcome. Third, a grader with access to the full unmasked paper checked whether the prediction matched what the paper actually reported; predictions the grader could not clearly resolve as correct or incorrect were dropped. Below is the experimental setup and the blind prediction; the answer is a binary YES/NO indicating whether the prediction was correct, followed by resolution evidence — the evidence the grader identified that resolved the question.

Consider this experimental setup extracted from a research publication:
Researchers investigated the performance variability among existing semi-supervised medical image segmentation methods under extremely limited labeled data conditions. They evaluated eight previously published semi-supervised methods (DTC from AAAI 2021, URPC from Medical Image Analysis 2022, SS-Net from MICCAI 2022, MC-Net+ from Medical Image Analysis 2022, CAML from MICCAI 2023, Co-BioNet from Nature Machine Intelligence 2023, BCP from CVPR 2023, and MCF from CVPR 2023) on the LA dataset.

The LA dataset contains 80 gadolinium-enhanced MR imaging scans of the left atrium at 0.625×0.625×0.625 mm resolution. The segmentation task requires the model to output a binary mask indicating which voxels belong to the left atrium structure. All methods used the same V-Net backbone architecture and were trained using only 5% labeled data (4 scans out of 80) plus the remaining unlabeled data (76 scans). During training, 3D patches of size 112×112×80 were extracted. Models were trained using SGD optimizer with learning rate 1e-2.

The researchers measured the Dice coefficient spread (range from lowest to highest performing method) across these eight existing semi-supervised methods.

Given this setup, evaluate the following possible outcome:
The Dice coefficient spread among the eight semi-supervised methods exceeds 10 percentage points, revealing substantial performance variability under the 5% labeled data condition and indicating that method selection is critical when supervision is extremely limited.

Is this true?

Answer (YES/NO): NO